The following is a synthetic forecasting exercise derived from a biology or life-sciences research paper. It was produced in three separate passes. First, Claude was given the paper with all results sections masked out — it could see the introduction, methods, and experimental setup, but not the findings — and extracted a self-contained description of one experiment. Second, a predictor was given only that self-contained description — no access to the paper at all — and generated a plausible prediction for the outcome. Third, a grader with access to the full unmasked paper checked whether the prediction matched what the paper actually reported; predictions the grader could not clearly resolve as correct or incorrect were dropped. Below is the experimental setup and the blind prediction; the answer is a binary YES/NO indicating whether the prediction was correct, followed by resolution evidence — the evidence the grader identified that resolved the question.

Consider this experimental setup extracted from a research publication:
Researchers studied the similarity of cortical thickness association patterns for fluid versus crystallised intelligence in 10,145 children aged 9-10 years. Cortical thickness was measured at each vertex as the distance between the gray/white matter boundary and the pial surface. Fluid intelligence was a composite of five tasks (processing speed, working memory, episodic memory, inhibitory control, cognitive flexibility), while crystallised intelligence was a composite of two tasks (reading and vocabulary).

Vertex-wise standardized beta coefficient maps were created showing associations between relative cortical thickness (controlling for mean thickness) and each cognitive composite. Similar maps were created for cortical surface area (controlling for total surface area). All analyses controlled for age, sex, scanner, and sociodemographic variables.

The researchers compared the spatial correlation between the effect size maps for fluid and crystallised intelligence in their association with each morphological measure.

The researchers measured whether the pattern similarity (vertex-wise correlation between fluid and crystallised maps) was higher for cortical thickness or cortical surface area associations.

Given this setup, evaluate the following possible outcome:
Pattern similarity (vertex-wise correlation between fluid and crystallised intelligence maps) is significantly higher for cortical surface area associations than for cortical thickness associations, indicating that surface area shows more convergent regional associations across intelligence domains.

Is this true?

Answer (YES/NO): NO